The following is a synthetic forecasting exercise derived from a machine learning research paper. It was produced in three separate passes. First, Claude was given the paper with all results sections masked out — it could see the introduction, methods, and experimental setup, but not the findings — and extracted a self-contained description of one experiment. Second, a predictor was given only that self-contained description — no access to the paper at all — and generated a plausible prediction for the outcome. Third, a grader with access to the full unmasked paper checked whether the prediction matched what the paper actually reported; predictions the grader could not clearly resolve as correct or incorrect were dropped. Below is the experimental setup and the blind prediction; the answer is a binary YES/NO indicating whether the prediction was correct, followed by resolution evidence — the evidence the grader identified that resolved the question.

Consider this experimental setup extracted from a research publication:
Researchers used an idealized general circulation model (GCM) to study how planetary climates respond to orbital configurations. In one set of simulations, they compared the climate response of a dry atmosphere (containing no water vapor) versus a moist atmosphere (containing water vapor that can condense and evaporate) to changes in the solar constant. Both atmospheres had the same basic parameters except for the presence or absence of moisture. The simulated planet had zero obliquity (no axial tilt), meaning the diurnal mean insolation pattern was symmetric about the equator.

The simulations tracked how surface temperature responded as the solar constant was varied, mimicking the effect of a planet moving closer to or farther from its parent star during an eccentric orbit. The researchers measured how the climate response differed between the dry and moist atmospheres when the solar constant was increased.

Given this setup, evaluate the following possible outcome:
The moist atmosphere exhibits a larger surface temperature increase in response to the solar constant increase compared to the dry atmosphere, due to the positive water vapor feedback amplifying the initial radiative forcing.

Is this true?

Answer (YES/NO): NO